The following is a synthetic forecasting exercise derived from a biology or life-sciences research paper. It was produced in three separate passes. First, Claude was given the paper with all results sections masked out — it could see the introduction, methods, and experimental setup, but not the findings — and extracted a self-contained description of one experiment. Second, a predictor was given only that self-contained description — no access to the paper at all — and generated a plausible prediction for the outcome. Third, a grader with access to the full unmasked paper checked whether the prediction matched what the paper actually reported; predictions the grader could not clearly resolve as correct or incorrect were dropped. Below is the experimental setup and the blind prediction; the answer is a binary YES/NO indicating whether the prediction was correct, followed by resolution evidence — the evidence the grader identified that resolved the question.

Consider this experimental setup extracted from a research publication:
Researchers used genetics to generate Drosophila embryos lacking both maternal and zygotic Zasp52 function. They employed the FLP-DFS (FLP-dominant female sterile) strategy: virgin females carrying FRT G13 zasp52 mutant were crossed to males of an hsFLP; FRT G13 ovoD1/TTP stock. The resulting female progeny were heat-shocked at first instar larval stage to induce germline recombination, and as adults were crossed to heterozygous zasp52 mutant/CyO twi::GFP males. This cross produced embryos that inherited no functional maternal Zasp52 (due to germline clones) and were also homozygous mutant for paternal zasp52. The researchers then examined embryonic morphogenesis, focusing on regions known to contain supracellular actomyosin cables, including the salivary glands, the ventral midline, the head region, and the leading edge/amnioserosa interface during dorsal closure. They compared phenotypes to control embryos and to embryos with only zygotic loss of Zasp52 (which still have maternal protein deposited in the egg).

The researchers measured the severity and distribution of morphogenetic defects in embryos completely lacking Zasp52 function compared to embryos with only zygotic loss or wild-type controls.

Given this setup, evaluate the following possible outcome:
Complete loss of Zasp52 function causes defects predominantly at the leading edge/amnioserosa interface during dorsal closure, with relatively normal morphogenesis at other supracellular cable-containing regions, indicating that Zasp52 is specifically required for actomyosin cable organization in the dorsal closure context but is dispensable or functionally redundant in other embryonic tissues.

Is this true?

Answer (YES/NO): NO